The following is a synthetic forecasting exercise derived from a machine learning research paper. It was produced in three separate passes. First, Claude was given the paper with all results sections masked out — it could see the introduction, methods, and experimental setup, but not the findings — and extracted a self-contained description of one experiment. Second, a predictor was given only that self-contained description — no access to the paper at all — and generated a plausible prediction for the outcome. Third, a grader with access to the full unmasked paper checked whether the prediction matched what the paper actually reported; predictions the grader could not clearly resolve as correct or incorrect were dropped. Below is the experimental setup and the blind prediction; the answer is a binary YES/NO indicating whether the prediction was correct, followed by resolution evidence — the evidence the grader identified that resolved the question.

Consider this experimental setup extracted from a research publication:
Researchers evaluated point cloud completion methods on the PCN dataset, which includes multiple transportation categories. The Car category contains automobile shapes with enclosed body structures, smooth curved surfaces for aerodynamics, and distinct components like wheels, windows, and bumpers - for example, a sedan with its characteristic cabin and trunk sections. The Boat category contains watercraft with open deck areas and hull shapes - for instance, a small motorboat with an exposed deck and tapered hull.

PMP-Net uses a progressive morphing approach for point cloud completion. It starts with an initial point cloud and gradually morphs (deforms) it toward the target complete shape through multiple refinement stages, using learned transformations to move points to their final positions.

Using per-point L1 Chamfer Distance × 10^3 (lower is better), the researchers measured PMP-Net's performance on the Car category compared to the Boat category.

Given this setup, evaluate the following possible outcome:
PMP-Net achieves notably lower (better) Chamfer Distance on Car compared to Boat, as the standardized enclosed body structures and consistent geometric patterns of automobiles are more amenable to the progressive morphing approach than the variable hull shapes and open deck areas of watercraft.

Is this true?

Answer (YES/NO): NO